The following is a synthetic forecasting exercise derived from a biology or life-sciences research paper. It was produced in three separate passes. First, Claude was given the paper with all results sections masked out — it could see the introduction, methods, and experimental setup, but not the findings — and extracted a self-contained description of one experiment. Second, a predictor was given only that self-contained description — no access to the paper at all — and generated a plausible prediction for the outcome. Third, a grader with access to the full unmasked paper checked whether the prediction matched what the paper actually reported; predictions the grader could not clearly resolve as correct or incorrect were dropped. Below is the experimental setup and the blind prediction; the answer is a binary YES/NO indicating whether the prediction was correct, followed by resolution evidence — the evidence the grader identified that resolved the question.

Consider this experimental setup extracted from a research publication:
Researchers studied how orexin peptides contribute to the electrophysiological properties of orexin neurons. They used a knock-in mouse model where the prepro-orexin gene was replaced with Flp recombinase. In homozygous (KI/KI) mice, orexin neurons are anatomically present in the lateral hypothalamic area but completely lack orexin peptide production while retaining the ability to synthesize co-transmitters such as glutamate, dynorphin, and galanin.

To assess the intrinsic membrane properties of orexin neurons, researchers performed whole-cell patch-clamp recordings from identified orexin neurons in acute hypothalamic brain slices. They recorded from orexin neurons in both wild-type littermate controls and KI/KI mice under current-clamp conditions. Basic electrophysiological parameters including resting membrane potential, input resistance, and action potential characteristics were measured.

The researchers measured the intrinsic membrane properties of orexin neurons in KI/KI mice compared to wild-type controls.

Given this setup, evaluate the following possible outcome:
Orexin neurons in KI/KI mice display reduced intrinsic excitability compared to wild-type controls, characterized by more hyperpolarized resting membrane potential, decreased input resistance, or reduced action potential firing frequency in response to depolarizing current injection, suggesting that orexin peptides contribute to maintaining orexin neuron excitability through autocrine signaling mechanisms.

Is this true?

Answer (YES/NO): YES